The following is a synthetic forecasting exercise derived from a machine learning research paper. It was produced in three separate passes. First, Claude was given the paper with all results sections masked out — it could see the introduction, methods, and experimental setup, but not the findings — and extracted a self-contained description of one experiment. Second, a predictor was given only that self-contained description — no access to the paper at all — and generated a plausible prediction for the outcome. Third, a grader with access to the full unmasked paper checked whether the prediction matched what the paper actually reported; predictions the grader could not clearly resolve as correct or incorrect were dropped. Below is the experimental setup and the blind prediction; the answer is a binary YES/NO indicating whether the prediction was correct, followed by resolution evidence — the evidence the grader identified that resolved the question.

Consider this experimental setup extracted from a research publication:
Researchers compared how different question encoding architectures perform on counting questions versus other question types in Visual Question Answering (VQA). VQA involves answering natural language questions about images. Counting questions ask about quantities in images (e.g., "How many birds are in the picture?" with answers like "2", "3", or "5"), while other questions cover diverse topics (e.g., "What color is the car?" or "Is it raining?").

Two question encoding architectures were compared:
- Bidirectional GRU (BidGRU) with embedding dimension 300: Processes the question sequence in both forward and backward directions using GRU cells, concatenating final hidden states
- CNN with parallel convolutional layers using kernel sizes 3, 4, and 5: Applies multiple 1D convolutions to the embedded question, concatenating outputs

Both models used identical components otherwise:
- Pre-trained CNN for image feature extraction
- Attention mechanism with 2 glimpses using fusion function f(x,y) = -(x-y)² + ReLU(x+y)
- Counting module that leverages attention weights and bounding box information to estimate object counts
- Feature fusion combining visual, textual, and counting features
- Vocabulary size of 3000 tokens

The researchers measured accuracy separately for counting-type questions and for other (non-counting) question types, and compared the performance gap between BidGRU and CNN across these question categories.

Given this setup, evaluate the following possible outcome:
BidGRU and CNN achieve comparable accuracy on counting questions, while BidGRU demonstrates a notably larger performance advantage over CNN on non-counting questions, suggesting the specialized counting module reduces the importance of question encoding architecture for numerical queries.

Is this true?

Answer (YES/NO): NO